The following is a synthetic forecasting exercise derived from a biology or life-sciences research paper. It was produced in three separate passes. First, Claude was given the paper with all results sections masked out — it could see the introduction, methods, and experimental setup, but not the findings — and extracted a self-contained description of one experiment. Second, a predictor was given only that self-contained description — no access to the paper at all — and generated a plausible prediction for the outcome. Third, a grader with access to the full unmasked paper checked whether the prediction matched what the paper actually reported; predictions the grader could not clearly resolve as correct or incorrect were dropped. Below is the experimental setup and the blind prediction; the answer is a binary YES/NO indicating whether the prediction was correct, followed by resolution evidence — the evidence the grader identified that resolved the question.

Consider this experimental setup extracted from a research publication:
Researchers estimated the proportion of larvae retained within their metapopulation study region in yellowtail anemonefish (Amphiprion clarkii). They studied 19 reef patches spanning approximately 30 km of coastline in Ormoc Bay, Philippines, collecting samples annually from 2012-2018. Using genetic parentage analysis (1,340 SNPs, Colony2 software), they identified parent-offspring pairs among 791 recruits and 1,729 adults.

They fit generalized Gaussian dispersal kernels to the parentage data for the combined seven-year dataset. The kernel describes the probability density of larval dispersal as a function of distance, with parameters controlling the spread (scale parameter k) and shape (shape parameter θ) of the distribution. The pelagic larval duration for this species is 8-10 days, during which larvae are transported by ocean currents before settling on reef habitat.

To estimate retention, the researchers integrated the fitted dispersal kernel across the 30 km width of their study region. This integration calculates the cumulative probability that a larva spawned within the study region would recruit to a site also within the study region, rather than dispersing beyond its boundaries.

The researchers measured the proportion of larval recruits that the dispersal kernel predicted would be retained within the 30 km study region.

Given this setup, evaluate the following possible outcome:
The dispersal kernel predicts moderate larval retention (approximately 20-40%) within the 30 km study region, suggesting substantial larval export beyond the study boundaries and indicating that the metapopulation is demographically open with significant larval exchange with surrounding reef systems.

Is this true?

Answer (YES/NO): NO